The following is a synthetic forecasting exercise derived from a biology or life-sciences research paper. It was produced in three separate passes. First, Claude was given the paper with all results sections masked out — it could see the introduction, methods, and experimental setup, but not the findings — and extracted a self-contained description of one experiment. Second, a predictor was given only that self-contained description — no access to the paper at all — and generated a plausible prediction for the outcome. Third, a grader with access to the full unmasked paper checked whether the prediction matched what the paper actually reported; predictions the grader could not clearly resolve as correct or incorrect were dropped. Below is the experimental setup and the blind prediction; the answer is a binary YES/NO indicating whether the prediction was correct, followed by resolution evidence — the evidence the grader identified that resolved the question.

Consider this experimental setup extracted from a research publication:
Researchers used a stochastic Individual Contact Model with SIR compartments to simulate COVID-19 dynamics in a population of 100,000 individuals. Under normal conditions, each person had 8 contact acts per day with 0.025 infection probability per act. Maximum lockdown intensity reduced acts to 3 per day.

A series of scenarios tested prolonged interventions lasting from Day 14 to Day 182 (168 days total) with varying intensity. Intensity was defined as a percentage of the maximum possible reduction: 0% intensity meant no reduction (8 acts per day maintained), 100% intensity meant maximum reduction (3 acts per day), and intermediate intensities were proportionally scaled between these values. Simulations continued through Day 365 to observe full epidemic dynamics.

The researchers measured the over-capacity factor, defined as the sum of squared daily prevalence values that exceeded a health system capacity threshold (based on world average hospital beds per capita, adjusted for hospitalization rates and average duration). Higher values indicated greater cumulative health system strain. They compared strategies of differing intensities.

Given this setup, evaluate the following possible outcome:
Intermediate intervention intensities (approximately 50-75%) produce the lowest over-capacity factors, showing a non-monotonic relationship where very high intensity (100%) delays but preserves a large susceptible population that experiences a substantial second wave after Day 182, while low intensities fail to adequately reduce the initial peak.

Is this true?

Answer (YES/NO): YES